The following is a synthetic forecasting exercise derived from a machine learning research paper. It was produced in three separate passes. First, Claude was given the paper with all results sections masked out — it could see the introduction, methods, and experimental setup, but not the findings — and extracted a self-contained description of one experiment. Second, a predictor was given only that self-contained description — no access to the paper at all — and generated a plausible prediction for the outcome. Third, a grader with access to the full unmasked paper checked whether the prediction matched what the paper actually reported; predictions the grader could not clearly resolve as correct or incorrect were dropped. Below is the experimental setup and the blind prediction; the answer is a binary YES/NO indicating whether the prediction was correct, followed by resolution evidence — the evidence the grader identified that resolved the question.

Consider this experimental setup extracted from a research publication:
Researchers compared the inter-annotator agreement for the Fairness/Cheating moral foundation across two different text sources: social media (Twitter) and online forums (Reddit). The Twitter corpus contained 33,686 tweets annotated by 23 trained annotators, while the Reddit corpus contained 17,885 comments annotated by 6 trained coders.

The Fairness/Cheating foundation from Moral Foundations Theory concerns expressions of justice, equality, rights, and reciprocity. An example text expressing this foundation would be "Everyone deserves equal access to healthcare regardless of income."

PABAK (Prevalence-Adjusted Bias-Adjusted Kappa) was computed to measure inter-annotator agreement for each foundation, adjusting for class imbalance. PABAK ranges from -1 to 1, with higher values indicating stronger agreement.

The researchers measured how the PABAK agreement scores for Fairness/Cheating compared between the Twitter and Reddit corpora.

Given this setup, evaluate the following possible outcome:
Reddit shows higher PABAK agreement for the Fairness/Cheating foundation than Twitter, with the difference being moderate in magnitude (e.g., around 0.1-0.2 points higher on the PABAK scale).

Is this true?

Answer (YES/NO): NO